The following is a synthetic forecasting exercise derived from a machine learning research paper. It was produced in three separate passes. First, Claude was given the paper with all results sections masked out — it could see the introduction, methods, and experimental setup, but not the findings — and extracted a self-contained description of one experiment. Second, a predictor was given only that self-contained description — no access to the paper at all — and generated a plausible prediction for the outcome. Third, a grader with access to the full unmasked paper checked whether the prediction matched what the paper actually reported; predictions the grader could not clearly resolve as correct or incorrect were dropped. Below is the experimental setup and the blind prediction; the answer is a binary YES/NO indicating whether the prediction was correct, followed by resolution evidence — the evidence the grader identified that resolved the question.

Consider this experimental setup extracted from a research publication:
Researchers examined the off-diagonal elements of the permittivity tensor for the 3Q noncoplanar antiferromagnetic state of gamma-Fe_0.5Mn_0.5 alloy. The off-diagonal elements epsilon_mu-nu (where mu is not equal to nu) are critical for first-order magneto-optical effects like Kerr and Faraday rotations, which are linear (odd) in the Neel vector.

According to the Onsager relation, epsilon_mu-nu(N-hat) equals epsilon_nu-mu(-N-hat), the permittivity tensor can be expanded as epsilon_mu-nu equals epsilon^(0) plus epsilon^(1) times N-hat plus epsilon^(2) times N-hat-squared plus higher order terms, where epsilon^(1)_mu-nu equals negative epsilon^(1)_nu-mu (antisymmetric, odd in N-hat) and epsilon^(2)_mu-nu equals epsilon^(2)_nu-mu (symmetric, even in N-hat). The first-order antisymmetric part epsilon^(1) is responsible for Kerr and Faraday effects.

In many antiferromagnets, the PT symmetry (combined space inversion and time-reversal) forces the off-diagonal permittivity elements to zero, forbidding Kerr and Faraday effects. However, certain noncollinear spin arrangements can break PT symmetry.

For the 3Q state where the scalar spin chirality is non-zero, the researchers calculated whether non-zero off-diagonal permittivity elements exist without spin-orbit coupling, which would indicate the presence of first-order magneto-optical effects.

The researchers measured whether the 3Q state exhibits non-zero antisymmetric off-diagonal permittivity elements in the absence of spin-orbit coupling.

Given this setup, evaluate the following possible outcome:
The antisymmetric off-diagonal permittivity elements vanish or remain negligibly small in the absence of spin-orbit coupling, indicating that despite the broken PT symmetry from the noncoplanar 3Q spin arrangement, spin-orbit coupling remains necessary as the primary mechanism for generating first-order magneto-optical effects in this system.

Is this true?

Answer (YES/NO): NO